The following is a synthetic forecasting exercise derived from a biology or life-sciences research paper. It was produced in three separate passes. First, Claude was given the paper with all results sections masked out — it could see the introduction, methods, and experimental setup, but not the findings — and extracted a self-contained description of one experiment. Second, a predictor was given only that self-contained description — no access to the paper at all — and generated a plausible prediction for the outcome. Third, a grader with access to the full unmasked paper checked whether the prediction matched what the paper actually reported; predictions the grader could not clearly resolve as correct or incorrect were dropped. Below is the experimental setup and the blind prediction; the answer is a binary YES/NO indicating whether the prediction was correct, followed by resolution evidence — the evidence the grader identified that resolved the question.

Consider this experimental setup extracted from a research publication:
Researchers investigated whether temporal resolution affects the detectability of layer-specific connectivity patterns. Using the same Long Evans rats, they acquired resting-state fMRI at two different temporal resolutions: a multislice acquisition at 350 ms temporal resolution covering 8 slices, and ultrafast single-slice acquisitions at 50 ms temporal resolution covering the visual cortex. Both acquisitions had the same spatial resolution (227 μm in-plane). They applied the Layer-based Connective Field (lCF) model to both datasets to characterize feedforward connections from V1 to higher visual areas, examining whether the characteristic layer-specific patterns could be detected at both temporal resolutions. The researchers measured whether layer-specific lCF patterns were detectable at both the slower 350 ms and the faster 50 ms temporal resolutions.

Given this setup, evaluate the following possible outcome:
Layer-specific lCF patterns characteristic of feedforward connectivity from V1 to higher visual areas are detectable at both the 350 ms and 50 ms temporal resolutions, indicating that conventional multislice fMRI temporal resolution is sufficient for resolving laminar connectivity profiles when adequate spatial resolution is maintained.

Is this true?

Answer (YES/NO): NO